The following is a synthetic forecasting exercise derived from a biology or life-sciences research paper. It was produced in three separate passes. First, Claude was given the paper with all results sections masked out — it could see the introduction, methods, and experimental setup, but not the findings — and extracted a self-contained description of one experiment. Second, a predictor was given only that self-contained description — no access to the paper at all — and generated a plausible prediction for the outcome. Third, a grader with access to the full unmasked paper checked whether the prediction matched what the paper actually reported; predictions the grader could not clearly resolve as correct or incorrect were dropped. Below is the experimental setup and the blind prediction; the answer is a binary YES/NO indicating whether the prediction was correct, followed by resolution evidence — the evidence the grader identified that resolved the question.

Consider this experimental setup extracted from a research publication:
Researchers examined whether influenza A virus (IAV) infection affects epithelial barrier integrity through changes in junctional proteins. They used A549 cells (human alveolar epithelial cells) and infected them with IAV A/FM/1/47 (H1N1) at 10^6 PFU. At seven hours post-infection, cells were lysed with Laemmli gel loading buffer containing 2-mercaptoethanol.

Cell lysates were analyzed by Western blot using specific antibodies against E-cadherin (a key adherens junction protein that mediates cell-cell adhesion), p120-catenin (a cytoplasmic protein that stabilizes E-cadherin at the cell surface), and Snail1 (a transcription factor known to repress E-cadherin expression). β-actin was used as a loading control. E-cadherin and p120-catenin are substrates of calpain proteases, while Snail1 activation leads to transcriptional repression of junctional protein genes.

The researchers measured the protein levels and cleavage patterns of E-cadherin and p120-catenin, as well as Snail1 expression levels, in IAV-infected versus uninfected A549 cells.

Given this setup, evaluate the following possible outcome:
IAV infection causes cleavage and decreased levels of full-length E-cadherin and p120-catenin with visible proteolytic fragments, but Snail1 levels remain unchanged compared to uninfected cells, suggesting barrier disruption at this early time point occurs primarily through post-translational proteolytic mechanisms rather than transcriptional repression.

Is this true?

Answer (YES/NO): NO